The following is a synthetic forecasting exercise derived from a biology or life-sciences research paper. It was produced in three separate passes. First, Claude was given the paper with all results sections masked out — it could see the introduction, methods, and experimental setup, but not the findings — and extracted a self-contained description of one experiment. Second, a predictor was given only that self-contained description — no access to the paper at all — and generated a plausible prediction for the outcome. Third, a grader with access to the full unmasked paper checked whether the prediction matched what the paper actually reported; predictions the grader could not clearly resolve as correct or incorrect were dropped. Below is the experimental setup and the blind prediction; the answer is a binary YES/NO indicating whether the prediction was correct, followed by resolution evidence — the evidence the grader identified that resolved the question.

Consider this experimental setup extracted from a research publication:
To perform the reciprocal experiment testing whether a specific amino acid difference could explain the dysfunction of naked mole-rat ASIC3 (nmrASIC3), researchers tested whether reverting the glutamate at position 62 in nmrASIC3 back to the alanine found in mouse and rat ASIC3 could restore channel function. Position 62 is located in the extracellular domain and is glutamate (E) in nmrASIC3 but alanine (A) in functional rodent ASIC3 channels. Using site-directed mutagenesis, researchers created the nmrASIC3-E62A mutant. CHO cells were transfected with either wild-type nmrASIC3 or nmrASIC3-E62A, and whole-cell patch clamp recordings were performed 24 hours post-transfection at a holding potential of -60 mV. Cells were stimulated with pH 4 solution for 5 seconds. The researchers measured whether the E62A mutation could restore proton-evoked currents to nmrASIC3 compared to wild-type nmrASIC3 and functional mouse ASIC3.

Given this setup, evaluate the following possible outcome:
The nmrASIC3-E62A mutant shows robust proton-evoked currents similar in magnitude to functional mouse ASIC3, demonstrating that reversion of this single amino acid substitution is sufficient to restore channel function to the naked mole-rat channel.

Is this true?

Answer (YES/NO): NO